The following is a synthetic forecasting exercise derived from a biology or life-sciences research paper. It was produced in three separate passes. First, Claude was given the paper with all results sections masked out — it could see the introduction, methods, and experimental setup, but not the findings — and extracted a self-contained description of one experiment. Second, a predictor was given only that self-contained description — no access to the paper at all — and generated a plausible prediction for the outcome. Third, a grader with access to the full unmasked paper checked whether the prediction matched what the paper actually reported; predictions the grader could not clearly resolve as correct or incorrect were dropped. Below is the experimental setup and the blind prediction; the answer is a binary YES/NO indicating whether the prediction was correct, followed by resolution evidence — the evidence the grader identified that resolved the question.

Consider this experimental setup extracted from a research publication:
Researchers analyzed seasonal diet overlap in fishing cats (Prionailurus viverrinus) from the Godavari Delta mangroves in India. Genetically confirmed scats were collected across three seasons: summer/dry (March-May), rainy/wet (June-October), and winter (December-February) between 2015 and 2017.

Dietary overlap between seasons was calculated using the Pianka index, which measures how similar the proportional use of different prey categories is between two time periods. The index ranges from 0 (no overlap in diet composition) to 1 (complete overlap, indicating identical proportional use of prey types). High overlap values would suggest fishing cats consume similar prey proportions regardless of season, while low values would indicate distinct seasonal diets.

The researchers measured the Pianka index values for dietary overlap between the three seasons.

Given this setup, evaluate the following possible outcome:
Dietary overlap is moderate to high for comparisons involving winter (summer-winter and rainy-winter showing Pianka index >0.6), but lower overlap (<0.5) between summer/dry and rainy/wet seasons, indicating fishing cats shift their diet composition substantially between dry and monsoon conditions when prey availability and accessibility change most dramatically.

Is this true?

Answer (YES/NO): NO